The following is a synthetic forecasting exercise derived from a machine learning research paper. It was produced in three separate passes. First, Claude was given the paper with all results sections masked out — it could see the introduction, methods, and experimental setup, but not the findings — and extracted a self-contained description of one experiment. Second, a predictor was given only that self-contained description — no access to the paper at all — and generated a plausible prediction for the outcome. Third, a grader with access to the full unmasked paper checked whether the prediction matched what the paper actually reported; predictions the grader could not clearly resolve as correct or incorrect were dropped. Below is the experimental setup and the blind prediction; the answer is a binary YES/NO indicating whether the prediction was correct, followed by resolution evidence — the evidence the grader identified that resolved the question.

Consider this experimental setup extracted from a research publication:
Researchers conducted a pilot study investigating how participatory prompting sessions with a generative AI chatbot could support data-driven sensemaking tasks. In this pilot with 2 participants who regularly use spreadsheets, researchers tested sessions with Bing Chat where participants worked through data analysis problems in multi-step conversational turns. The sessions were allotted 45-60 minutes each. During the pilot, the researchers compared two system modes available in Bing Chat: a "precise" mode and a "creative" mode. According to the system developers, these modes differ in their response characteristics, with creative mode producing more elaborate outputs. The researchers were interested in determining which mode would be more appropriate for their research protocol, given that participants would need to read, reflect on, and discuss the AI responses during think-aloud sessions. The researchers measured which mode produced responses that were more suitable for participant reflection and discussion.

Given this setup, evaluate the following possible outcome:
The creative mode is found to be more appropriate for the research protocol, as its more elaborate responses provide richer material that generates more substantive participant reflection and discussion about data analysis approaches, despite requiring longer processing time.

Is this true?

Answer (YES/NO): YES